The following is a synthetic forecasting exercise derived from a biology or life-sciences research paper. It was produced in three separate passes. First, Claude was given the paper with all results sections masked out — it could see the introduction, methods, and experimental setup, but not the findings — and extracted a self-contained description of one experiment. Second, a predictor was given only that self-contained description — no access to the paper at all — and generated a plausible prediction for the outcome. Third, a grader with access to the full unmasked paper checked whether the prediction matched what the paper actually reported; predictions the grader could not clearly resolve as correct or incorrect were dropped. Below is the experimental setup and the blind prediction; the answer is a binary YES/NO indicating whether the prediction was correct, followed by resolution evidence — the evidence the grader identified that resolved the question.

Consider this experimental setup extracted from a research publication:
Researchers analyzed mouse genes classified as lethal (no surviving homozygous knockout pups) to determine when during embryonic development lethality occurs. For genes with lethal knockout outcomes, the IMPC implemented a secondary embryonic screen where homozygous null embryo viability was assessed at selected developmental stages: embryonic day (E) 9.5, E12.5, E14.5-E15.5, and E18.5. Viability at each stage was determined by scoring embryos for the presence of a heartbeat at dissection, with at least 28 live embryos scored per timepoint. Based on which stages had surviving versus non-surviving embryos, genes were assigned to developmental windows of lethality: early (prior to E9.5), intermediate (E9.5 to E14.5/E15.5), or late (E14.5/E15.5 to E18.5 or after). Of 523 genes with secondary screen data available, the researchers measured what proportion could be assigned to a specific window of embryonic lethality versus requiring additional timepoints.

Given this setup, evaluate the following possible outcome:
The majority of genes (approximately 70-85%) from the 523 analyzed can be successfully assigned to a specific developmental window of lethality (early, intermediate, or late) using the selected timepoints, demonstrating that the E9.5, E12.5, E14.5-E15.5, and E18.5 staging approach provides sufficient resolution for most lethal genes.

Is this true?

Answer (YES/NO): YES